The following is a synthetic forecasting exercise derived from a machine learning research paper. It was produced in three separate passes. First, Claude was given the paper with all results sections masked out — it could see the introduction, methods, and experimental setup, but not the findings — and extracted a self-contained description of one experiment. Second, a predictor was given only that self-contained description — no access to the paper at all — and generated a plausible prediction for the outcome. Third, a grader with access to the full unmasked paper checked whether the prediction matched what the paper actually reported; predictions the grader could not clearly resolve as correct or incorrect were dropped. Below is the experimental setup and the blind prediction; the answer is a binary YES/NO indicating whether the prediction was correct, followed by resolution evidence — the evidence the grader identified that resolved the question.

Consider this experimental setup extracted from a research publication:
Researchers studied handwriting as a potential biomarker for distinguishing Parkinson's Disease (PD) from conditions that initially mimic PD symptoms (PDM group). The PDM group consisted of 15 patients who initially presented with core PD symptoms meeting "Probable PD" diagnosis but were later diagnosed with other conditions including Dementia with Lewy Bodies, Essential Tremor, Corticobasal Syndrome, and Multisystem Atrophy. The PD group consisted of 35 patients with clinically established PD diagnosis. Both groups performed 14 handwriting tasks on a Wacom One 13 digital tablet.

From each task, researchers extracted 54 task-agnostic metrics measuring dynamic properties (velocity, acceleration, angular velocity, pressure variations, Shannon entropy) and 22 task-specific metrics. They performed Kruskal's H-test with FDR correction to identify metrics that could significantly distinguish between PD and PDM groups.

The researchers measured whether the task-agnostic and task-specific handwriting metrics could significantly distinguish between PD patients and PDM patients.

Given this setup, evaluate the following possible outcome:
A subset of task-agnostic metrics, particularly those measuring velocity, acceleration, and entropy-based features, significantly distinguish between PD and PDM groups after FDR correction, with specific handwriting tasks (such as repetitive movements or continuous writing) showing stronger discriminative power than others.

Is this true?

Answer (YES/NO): YES